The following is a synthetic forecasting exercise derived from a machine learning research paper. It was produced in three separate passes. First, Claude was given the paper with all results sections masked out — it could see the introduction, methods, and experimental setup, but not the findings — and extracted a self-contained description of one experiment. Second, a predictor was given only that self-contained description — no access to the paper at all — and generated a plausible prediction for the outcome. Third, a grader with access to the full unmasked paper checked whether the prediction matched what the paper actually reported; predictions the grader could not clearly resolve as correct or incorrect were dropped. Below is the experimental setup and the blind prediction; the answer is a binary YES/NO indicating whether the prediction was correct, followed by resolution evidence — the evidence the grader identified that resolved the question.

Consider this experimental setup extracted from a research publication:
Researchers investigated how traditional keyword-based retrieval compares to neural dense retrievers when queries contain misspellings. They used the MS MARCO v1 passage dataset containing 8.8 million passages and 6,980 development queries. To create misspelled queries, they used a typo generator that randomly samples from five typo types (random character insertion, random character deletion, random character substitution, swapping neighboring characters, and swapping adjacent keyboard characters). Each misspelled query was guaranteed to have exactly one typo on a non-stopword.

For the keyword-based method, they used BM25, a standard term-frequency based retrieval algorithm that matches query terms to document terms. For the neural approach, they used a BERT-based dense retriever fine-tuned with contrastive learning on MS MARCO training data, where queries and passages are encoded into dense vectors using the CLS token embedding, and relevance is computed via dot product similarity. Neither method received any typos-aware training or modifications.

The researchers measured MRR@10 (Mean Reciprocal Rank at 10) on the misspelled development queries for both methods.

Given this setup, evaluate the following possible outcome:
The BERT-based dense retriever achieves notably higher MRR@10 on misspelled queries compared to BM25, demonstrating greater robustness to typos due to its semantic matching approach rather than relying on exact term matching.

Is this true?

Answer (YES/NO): YES